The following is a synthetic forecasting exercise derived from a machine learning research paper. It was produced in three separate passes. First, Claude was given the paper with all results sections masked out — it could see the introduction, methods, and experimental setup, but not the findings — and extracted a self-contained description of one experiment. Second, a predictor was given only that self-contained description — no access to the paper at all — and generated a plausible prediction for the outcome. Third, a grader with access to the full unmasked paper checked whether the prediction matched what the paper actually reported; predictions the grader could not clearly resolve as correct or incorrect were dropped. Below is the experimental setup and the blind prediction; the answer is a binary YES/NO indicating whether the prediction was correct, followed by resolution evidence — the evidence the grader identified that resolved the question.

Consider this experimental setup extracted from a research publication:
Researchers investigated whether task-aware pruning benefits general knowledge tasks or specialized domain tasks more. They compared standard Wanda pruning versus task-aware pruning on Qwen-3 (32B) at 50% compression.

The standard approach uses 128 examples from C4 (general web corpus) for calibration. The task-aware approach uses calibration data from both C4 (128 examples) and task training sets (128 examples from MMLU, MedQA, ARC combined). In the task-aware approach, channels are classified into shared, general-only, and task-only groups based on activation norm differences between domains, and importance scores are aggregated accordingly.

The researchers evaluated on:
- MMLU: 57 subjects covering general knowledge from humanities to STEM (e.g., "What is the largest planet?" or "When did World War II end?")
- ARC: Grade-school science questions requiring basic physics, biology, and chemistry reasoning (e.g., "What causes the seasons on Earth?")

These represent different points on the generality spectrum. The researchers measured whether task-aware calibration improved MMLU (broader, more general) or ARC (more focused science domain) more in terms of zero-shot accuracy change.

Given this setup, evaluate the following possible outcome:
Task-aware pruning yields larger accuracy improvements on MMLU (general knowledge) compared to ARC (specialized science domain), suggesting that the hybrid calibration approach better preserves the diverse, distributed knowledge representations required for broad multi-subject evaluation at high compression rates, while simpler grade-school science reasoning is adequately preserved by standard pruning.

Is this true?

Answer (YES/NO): NO